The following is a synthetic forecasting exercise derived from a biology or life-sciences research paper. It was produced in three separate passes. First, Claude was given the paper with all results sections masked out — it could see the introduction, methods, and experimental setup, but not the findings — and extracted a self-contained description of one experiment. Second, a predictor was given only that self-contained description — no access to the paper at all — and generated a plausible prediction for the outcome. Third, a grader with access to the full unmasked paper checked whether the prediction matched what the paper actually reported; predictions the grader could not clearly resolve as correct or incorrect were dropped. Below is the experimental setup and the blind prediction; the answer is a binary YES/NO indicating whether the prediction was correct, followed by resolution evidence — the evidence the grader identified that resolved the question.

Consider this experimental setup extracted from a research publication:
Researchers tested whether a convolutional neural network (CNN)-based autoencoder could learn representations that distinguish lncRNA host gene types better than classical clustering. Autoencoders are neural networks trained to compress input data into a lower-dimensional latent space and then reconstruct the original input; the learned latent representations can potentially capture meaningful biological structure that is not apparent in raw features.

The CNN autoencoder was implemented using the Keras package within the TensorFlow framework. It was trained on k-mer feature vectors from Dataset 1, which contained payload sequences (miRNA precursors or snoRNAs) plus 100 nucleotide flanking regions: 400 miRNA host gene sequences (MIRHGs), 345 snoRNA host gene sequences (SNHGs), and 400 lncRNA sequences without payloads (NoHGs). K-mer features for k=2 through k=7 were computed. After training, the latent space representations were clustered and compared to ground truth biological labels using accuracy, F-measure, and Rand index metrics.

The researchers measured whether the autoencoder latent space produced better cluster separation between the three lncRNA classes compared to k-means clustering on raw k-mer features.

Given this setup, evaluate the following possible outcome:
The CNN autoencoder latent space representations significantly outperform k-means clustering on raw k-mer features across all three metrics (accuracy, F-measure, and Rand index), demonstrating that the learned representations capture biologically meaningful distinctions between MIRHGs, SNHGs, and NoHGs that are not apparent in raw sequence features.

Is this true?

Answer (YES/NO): NO